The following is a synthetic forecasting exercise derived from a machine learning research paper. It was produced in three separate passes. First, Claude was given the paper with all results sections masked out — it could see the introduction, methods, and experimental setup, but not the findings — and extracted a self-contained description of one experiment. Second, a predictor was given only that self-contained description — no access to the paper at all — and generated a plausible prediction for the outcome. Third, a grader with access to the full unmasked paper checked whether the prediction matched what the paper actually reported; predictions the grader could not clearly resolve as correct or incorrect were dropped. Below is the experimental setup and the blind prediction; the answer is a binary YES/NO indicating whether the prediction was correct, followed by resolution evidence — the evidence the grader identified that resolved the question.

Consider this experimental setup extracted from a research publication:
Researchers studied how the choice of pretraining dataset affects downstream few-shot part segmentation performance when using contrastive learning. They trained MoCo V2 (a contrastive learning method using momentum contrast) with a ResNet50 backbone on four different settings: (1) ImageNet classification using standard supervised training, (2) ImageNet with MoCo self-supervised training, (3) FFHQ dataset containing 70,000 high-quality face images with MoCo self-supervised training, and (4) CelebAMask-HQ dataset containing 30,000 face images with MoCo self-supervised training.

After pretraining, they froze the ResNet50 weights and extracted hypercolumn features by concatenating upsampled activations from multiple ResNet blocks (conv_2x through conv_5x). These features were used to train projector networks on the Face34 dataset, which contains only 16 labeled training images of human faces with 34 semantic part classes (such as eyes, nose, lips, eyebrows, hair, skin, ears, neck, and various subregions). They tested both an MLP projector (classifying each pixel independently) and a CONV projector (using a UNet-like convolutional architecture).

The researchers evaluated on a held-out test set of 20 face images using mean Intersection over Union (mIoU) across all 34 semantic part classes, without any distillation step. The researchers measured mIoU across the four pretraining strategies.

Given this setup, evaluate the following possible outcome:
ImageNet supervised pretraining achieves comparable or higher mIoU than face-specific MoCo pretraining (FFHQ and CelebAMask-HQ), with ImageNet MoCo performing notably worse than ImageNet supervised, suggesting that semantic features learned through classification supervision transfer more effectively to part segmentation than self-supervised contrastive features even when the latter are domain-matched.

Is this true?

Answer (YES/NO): NO